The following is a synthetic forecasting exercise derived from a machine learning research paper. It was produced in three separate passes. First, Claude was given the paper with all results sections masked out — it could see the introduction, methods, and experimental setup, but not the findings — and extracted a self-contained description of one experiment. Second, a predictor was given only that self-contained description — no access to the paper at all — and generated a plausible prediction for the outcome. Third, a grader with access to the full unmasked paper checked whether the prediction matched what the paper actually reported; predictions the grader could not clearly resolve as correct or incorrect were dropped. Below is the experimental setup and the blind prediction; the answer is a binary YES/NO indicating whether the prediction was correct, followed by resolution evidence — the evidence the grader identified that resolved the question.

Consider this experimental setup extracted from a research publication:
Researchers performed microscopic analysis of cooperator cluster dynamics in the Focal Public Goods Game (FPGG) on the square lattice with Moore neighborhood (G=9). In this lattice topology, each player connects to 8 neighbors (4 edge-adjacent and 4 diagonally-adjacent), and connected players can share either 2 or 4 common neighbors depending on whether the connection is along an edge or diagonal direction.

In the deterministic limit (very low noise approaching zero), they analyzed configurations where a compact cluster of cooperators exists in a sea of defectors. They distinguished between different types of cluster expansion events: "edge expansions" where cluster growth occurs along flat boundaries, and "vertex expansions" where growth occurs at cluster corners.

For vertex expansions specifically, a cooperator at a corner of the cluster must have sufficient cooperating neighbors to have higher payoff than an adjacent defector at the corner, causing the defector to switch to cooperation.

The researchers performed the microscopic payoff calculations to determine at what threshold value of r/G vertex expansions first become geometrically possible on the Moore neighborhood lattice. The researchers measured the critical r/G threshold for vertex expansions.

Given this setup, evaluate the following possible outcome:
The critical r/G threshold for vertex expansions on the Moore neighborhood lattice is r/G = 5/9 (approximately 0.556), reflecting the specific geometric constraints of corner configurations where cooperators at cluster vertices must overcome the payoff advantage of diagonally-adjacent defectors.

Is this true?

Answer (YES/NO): NO